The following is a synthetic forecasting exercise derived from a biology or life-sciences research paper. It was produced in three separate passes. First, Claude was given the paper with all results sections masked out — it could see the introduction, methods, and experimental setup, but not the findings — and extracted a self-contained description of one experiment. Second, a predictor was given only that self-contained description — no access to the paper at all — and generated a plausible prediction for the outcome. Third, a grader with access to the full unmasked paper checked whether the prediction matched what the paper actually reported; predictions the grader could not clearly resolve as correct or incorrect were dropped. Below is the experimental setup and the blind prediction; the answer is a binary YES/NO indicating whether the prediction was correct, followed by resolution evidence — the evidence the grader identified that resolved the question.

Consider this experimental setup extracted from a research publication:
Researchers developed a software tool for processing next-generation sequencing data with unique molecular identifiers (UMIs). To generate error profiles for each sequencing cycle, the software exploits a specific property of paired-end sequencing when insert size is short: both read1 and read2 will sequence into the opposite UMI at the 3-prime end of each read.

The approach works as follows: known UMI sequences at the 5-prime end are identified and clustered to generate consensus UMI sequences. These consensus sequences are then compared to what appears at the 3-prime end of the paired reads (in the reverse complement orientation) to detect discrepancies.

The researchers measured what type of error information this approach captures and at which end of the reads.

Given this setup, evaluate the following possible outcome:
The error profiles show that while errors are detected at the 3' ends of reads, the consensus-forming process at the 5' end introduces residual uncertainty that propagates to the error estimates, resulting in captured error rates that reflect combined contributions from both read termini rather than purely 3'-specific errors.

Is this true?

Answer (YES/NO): NO